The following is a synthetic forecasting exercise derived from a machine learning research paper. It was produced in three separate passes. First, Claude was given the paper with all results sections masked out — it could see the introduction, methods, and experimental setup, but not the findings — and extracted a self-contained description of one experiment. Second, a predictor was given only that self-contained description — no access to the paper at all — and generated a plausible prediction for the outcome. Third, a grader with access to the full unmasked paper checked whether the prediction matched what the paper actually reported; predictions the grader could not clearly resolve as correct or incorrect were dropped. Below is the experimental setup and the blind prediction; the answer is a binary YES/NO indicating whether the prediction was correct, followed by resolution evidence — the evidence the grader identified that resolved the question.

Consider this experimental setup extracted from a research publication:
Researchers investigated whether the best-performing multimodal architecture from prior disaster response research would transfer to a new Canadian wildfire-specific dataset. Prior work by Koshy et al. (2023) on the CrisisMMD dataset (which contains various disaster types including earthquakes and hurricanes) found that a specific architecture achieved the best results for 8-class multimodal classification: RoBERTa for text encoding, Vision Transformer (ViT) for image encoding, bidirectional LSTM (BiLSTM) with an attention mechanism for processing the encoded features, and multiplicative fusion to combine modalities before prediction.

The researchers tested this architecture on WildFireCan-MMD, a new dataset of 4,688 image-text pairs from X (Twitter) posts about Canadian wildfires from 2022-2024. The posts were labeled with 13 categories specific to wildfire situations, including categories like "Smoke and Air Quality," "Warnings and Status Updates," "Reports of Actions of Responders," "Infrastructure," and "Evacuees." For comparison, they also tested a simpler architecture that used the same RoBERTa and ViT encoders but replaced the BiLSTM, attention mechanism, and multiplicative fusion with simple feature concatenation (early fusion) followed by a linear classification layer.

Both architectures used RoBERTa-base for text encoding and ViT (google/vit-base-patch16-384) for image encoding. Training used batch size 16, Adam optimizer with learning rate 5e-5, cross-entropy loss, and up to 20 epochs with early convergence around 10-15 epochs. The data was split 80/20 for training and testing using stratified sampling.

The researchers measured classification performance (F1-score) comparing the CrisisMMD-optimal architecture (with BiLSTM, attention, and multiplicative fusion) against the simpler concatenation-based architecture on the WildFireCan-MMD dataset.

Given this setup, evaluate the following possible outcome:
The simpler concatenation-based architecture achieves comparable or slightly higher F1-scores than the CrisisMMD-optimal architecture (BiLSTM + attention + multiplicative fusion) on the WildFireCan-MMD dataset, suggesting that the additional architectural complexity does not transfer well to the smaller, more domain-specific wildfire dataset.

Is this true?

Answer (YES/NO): YES